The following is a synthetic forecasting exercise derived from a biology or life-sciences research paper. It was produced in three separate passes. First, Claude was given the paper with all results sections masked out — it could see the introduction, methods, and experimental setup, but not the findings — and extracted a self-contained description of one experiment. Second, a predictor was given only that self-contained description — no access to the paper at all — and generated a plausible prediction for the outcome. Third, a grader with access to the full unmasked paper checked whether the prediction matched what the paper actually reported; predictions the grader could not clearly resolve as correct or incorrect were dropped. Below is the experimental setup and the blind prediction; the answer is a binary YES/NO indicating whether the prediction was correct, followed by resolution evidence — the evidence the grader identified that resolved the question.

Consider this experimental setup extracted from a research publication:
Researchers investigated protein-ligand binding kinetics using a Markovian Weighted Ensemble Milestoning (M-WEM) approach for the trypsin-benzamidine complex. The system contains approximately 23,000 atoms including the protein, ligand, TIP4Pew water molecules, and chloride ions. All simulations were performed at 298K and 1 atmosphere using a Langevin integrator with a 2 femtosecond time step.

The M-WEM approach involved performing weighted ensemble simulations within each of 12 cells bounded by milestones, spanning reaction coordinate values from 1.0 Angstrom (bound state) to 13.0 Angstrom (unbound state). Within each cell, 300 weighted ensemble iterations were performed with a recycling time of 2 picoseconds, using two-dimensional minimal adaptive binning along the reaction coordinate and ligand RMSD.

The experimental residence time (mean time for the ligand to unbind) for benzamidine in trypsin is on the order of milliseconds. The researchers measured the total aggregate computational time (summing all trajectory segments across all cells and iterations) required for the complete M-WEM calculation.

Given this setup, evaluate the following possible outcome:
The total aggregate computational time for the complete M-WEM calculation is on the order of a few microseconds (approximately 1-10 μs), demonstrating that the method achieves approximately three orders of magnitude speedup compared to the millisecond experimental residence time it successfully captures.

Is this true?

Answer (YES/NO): NO